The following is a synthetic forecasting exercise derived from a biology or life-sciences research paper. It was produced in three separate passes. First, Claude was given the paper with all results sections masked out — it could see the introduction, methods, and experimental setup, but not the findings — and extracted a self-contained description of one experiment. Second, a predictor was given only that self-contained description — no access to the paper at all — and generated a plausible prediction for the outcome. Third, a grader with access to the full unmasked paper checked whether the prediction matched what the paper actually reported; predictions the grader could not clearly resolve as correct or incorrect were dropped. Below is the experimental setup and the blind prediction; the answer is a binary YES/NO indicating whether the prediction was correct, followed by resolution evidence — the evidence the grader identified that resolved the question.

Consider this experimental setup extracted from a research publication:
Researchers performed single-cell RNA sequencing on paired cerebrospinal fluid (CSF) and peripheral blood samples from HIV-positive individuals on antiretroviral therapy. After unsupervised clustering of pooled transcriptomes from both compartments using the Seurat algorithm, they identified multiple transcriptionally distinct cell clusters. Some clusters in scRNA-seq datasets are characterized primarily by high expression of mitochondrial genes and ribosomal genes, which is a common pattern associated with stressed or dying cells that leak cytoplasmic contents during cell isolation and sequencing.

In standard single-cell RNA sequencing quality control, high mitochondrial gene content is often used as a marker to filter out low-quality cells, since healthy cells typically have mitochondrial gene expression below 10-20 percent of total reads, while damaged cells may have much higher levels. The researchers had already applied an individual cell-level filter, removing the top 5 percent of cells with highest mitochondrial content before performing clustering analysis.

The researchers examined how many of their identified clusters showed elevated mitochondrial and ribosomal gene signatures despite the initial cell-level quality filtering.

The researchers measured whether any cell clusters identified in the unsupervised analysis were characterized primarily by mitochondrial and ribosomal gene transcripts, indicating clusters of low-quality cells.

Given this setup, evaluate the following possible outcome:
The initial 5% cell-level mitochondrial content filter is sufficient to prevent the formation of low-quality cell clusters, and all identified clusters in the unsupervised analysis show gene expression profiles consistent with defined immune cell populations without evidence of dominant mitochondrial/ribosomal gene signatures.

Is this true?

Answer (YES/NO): NO